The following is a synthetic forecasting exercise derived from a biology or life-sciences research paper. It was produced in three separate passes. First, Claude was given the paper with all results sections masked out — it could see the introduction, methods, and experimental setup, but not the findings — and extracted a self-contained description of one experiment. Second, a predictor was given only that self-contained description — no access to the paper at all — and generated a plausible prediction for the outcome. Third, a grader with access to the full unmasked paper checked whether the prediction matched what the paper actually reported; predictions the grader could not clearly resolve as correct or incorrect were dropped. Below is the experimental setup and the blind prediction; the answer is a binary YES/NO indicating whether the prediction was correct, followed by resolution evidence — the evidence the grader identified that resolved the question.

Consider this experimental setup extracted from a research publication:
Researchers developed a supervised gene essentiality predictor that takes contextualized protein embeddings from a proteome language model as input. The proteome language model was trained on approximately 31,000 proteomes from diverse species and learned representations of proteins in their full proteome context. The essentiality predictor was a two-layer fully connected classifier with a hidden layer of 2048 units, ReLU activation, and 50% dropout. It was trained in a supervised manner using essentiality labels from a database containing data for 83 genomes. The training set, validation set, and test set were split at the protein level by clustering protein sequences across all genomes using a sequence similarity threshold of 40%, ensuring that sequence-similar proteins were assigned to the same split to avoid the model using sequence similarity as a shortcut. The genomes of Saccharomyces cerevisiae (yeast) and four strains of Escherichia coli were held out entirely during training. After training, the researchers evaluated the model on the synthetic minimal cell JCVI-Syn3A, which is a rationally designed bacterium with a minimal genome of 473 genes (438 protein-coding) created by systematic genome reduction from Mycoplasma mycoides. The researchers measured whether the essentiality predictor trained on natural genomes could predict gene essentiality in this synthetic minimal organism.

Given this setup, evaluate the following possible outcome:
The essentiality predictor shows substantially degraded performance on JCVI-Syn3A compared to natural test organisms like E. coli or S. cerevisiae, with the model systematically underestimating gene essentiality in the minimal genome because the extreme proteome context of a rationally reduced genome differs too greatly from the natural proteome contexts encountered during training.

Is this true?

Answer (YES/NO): NO